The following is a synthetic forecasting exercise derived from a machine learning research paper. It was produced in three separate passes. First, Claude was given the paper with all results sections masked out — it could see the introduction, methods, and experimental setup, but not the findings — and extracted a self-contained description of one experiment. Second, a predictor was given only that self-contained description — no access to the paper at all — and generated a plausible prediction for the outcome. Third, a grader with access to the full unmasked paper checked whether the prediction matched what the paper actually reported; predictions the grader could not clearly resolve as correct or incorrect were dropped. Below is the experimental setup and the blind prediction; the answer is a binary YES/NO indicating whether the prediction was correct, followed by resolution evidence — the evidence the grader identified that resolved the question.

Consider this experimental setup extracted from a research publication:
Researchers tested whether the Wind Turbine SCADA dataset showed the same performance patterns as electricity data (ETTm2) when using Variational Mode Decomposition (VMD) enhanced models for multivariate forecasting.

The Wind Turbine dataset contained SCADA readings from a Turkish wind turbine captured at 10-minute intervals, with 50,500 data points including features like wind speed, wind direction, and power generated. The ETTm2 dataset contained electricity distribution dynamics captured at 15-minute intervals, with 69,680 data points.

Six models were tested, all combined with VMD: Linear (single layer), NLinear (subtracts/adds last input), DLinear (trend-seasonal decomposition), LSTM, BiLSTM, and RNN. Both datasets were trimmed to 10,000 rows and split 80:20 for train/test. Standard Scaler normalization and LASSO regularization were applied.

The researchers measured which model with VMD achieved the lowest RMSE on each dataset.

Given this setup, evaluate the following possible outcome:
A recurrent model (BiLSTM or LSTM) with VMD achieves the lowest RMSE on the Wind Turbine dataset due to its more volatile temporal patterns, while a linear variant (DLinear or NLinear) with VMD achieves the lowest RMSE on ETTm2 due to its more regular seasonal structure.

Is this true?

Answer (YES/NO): NO